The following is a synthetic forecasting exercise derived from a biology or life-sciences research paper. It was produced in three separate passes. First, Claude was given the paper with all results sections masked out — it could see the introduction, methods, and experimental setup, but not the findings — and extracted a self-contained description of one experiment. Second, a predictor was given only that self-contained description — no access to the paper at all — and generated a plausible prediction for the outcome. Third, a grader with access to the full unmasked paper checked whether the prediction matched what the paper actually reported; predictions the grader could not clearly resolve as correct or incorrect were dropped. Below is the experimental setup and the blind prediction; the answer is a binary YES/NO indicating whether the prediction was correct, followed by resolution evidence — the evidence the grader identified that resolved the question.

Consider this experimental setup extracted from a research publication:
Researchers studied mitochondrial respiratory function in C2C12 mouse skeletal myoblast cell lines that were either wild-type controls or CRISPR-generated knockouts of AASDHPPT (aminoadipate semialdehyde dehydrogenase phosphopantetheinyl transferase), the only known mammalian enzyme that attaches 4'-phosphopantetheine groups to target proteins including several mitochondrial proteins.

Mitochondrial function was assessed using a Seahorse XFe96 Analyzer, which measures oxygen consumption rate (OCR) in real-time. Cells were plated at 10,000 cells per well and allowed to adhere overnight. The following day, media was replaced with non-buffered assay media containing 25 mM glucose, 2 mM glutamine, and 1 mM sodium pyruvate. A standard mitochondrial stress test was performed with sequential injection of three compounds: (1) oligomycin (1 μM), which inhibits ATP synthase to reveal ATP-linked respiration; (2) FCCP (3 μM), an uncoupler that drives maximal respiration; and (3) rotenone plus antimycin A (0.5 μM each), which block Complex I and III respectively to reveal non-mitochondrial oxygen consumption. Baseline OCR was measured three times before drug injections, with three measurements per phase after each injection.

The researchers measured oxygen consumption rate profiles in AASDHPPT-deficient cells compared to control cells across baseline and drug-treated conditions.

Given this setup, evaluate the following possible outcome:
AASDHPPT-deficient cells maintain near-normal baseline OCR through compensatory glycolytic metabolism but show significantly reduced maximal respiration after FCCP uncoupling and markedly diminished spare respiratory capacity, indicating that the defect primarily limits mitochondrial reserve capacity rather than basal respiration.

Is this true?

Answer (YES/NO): NO